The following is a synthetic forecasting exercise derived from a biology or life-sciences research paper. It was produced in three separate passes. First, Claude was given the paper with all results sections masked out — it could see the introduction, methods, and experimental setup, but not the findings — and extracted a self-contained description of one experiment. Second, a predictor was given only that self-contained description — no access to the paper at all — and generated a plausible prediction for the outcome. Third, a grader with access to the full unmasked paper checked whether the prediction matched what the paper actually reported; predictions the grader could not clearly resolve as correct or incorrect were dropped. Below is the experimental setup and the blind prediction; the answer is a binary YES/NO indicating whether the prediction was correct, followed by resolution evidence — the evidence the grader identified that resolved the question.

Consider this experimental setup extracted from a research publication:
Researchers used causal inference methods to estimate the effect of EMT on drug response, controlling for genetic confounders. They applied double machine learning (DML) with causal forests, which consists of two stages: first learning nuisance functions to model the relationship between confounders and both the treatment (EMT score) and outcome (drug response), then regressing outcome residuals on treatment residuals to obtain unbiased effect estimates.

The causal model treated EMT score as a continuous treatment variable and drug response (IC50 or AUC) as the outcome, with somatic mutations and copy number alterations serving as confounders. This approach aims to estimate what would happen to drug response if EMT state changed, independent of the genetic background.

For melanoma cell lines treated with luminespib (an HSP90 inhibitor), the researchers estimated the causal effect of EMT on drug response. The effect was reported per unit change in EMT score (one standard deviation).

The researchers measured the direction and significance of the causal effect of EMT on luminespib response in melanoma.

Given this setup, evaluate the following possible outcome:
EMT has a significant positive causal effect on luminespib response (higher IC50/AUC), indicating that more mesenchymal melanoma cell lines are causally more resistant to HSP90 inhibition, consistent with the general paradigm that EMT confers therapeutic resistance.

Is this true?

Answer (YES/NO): NO